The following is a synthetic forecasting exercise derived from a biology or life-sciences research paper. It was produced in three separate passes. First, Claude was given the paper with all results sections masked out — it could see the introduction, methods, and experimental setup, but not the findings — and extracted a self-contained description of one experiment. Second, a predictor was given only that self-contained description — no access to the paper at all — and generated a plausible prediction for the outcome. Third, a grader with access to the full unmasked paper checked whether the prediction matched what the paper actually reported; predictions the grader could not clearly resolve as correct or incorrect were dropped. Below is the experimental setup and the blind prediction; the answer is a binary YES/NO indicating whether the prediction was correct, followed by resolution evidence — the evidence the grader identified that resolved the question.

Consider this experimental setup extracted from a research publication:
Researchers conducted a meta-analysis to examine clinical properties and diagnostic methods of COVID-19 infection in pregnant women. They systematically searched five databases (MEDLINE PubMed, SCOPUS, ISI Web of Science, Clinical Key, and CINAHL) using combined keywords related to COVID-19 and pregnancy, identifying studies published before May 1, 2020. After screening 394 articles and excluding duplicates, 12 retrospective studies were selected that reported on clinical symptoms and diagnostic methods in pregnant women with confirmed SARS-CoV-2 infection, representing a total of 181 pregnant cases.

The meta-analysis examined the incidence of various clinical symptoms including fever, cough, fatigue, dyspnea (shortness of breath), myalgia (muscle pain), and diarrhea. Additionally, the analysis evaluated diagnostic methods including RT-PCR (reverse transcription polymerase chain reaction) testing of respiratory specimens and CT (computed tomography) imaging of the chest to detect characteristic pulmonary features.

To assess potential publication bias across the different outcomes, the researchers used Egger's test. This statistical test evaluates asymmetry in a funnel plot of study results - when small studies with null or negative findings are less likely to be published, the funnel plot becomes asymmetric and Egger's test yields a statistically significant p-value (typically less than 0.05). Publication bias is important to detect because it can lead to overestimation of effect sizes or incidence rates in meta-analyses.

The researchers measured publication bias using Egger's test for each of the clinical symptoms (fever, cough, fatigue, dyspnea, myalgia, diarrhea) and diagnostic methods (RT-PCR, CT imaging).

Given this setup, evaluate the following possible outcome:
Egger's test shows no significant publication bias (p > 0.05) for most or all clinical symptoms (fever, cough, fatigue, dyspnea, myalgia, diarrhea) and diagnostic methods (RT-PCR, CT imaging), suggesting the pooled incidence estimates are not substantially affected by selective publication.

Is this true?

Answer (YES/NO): NO